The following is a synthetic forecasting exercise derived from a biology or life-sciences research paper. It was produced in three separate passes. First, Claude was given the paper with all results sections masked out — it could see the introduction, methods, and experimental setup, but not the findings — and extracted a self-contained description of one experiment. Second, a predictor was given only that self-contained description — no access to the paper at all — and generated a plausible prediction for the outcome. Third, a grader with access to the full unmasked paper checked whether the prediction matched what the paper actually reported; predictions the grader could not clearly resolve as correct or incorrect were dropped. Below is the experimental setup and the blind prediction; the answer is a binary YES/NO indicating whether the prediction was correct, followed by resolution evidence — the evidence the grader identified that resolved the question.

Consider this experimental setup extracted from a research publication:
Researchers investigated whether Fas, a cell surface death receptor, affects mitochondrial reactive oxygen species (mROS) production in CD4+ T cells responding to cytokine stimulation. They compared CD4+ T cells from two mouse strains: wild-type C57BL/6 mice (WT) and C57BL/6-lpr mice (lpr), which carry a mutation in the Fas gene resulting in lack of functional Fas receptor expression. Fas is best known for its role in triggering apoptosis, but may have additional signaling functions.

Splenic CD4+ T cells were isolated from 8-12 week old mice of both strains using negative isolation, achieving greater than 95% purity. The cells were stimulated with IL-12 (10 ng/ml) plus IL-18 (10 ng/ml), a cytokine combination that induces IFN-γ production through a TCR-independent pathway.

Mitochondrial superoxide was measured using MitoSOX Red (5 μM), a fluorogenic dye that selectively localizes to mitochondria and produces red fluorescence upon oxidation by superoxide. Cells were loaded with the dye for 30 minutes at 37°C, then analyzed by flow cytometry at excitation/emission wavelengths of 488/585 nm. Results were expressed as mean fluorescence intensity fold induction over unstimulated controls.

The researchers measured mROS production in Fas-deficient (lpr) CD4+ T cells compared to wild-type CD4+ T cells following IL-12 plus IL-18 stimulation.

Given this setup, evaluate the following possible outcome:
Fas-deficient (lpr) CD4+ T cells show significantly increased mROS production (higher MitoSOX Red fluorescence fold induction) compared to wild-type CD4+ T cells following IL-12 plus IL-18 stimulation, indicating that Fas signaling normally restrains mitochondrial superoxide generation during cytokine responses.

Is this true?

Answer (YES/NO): YES